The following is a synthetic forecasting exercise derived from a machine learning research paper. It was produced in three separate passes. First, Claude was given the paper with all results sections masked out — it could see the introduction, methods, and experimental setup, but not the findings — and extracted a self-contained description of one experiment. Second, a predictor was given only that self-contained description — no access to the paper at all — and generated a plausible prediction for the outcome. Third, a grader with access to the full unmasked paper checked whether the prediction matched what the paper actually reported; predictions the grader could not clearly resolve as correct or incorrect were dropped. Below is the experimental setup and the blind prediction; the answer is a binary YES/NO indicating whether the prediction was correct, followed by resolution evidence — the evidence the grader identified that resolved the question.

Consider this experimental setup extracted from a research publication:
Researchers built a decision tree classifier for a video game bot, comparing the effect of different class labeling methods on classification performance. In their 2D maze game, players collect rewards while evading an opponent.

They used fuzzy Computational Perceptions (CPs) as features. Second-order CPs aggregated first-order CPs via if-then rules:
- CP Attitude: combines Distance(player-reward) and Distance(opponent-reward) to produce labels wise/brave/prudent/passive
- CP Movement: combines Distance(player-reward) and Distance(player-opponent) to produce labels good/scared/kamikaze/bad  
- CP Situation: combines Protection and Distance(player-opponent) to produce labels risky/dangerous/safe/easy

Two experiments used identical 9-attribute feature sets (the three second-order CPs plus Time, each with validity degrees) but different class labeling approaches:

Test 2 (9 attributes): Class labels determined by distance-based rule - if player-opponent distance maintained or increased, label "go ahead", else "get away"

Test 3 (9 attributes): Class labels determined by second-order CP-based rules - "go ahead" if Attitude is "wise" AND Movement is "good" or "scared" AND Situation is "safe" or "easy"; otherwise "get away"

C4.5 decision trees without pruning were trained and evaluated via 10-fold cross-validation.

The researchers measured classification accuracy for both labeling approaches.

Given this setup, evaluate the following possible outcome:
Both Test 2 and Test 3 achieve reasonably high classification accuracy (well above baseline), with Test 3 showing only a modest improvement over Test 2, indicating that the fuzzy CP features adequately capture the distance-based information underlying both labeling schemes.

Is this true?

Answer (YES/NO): NO